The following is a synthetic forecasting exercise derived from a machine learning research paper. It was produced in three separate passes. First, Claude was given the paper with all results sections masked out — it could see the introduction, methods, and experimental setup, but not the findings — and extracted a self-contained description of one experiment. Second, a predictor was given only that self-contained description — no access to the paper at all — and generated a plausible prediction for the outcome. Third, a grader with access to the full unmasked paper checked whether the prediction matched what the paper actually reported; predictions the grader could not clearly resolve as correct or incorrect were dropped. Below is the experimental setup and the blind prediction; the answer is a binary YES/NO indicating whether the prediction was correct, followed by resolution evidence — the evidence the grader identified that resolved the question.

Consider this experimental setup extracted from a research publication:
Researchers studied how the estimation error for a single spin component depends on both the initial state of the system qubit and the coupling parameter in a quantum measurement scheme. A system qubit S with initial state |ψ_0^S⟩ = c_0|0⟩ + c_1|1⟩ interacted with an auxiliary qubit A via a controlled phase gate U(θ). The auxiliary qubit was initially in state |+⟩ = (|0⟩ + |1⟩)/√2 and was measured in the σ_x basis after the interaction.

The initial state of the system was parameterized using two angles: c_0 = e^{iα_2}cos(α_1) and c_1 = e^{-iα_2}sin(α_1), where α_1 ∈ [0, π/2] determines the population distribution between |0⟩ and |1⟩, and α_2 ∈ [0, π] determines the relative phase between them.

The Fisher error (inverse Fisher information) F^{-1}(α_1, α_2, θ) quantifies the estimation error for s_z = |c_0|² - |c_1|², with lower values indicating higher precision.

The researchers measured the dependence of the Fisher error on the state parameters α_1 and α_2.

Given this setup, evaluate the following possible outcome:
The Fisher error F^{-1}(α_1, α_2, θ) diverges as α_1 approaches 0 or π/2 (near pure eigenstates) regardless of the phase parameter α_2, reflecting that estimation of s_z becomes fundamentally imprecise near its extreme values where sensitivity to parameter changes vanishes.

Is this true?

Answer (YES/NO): NO